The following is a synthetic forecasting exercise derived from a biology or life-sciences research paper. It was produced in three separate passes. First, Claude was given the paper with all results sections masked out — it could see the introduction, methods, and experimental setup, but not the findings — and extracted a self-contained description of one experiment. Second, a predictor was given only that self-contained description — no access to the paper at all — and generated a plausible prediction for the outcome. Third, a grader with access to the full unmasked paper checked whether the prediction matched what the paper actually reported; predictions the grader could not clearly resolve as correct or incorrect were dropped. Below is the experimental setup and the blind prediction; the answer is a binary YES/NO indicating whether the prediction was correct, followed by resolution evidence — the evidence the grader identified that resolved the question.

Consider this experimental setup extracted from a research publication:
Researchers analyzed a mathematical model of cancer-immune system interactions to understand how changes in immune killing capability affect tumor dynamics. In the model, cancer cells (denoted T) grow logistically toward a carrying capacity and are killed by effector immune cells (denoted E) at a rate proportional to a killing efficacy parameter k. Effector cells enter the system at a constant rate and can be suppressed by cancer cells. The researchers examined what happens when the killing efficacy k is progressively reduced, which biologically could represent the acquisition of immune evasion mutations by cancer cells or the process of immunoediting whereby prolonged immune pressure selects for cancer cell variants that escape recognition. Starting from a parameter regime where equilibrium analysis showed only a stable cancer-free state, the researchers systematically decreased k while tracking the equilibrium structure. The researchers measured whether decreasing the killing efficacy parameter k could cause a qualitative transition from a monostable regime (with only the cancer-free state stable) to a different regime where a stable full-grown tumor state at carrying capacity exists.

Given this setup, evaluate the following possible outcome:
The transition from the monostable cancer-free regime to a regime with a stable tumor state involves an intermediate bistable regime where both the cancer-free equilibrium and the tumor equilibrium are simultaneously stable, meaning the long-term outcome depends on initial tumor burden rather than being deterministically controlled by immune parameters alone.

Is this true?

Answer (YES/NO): YES